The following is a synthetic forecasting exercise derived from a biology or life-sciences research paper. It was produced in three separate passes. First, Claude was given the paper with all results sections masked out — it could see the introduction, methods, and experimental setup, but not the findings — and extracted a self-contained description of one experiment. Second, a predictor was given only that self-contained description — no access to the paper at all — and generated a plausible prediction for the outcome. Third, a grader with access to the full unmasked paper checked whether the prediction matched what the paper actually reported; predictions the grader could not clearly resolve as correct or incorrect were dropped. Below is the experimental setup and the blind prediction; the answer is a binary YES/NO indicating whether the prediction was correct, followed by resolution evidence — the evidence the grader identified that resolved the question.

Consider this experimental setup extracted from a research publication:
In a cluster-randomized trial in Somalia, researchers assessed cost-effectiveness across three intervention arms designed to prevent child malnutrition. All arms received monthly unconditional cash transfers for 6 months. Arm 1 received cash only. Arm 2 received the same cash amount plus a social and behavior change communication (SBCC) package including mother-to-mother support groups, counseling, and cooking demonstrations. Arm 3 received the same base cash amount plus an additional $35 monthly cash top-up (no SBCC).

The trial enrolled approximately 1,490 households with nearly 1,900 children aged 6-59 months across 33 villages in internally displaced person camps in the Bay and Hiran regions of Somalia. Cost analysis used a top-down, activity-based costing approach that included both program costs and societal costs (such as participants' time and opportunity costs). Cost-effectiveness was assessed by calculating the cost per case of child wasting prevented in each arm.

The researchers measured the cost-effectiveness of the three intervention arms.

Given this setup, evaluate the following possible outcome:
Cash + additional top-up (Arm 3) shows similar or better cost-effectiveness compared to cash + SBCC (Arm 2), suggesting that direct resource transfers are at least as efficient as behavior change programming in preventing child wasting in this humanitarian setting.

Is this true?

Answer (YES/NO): NO